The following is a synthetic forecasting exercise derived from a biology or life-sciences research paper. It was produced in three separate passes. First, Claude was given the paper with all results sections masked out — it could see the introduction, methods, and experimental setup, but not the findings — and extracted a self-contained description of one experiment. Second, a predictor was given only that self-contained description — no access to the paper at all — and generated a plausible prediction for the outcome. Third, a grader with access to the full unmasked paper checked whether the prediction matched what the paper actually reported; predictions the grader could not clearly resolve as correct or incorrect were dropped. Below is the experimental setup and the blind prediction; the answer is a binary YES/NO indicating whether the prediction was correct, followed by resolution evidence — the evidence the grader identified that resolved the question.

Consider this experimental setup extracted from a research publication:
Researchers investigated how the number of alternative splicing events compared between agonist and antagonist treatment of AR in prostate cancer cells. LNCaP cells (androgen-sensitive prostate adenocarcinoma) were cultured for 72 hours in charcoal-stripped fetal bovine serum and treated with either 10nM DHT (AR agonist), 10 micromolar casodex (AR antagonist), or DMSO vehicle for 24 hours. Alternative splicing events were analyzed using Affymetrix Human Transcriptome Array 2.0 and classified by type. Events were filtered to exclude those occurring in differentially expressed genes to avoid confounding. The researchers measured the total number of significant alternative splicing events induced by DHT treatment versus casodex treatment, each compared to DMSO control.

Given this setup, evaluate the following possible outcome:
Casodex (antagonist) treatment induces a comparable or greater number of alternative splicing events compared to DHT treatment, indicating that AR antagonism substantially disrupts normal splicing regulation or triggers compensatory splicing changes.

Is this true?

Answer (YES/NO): YES